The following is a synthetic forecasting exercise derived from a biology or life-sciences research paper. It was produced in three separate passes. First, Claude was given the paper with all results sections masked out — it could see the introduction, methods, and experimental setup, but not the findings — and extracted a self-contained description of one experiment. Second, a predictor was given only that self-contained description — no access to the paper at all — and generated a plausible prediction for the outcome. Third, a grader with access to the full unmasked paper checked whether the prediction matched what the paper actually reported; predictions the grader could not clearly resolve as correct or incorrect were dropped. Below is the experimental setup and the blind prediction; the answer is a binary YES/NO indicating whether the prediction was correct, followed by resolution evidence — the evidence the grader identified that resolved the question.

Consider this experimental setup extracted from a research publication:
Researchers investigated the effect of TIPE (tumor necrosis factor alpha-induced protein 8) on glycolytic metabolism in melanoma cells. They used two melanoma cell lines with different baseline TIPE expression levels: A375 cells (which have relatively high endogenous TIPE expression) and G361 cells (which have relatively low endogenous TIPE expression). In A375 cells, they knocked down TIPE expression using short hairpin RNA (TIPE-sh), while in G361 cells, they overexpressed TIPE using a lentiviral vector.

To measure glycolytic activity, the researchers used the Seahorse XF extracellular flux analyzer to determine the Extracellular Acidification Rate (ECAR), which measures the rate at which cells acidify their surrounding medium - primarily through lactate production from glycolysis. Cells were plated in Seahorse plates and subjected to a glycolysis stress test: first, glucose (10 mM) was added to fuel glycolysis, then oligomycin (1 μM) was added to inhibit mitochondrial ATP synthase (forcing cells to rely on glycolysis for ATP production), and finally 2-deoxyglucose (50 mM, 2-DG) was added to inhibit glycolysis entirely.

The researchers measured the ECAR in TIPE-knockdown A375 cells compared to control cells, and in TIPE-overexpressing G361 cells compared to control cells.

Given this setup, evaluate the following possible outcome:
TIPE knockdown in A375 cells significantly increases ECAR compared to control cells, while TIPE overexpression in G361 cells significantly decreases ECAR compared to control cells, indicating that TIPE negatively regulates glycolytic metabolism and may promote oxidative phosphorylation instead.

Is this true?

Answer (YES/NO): NO